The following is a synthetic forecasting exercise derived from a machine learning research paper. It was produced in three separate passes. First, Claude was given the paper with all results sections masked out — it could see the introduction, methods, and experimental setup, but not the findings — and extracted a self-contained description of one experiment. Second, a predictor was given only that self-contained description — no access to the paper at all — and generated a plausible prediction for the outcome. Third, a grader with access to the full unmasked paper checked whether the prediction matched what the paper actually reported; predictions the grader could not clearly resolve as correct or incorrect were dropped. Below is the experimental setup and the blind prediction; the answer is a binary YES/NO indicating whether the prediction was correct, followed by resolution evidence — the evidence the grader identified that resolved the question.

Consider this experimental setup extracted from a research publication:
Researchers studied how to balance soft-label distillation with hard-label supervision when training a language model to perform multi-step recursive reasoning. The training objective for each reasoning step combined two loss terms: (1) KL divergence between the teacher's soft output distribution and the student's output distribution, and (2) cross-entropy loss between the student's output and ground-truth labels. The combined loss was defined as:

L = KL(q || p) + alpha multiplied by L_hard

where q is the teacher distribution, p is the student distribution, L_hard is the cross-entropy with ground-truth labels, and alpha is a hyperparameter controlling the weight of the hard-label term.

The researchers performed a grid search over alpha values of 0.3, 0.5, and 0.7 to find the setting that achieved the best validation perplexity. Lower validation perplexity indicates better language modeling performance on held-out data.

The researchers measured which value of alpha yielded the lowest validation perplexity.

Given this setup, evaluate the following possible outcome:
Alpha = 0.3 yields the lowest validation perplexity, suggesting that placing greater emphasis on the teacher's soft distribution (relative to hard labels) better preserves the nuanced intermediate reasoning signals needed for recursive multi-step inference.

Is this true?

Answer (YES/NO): NO